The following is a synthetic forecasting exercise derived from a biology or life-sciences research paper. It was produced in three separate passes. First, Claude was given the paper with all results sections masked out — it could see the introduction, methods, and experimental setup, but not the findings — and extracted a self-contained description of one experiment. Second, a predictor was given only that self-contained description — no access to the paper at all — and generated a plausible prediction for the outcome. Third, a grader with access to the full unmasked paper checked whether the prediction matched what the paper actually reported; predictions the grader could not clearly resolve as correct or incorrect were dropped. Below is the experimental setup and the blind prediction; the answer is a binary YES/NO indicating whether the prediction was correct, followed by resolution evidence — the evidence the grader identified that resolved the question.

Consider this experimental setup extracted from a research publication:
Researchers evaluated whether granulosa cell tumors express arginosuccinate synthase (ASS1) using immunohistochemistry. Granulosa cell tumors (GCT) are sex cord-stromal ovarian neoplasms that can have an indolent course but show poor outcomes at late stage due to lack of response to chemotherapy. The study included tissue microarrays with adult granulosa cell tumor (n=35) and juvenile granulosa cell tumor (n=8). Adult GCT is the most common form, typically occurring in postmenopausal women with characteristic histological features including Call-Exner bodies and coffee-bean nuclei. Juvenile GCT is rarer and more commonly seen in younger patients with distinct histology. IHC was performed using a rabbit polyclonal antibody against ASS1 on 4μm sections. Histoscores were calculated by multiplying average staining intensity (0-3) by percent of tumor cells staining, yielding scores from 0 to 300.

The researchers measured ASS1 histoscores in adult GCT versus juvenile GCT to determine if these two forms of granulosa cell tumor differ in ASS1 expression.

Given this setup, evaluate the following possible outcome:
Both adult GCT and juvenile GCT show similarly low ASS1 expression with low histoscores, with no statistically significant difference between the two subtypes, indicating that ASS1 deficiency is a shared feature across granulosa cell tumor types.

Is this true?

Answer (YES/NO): NO